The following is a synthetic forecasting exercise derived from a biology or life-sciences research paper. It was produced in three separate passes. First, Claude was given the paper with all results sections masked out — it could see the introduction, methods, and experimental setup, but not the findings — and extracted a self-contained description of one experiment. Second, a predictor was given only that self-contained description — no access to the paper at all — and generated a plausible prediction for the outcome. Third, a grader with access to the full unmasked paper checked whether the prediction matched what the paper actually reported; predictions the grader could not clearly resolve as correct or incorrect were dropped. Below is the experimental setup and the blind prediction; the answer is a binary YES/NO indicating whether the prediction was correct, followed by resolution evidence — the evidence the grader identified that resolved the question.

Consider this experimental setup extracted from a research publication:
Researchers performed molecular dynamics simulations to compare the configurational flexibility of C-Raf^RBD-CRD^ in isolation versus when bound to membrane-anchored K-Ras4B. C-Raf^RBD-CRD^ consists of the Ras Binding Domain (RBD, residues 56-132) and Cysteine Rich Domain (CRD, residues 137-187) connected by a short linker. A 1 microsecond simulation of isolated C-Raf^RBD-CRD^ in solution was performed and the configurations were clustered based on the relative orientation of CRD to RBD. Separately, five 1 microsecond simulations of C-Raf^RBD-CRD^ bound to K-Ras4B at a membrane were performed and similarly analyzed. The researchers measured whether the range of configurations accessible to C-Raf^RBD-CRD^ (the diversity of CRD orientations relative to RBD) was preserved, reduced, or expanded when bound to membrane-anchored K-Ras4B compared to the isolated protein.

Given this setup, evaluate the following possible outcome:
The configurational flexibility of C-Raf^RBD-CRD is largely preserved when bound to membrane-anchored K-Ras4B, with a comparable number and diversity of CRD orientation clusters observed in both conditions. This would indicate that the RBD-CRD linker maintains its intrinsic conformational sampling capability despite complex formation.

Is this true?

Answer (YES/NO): YES